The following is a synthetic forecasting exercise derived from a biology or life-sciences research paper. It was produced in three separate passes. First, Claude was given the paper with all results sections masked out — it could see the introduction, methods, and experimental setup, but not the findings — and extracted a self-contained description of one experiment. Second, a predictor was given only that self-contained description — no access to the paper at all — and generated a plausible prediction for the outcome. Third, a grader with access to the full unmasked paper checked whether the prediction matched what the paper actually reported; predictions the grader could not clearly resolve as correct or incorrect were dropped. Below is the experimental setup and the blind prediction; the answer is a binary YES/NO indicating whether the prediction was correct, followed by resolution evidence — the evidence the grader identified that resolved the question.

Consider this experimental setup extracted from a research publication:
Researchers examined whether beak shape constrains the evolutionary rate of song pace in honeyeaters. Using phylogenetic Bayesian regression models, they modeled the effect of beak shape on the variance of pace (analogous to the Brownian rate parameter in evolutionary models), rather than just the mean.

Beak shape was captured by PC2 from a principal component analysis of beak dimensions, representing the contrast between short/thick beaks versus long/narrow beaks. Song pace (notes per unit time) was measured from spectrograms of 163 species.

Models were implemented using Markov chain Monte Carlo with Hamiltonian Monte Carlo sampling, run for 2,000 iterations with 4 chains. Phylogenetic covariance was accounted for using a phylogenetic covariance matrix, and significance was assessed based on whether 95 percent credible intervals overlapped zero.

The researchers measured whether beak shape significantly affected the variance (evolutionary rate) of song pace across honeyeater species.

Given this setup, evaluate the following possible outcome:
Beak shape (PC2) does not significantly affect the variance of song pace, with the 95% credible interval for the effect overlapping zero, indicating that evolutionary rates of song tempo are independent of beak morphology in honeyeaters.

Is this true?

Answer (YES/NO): YES